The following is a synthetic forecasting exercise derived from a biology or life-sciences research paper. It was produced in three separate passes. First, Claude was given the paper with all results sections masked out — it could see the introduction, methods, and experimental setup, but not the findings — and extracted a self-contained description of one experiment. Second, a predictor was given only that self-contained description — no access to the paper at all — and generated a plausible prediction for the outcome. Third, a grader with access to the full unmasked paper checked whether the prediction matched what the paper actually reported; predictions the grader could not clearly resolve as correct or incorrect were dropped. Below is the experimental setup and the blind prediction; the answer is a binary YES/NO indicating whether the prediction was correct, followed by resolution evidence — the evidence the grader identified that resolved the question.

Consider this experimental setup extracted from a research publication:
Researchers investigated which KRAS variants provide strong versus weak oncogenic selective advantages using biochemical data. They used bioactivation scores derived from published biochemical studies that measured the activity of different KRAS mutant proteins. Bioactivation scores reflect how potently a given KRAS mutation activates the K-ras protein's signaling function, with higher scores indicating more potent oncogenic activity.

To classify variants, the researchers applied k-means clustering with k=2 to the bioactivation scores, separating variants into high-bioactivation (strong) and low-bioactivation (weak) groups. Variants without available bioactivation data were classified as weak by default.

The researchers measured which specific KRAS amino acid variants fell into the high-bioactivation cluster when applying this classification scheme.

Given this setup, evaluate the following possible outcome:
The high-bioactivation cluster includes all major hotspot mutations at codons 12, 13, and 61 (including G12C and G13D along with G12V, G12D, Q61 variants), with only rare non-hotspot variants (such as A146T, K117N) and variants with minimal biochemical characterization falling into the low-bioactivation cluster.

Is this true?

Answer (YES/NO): NO